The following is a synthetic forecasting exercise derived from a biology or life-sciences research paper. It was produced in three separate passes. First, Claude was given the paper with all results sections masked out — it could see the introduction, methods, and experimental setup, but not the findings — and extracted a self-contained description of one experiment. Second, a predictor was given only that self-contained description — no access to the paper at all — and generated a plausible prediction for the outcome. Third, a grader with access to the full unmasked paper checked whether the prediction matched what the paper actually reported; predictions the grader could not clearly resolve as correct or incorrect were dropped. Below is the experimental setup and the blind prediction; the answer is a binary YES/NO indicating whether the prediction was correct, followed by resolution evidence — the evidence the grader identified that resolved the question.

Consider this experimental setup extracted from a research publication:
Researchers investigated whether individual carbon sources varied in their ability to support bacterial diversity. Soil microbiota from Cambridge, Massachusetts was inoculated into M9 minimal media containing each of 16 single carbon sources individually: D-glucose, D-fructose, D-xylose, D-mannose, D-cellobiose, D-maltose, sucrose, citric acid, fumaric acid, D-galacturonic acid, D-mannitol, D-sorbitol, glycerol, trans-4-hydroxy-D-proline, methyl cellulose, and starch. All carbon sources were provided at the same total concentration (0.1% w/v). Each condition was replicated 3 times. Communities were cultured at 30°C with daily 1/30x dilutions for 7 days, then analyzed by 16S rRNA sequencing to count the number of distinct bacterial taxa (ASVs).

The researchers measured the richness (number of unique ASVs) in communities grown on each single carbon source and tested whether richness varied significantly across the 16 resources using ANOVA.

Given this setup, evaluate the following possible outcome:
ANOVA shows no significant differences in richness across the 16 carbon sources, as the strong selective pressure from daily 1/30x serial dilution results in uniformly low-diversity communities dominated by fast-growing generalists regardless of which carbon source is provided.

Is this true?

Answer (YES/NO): NO